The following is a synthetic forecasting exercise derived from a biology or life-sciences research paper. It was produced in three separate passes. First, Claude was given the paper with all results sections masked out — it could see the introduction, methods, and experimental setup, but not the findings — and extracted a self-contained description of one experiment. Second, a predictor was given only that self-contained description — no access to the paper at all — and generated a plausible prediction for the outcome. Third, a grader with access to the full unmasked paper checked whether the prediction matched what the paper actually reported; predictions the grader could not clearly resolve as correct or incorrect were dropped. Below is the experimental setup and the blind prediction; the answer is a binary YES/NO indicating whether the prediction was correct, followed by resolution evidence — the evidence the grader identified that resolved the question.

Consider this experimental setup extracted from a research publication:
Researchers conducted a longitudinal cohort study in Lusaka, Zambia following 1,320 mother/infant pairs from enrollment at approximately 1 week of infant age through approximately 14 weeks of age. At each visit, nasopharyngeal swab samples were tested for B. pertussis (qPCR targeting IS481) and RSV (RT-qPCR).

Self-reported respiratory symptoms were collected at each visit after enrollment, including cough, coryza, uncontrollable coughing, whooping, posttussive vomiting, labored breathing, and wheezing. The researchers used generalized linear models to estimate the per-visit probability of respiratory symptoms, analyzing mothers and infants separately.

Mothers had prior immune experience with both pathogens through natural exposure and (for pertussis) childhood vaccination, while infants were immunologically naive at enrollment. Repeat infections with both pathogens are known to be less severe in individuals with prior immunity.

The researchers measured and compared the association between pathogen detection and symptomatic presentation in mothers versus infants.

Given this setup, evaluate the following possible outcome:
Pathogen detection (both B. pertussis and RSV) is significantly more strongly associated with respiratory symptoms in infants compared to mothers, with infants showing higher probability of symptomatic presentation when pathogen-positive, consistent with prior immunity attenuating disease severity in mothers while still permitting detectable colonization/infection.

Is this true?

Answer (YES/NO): YES